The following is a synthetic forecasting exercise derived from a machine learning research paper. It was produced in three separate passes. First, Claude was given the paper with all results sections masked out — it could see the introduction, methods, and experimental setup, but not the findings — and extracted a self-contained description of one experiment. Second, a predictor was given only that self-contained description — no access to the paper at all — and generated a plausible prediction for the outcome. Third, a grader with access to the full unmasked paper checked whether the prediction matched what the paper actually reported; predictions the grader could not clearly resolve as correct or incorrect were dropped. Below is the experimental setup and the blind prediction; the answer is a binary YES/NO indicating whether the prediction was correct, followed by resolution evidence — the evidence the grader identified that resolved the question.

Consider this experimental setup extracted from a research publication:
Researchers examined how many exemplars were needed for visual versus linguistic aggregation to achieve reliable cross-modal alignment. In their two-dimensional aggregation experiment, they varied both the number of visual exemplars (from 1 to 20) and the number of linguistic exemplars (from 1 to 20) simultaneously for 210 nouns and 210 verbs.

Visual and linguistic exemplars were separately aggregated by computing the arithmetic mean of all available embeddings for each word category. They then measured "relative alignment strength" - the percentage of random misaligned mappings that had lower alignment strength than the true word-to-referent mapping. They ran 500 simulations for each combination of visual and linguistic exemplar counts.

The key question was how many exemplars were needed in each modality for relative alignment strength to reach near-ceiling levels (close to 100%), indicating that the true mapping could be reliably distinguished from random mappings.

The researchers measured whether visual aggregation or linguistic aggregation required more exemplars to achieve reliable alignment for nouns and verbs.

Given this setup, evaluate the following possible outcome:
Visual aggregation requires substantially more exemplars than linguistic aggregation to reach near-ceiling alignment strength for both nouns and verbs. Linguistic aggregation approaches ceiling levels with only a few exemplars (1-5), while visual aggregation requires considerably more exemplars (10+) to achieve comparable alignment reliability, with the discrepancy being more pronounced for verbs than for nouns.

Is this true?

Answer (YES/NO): NO